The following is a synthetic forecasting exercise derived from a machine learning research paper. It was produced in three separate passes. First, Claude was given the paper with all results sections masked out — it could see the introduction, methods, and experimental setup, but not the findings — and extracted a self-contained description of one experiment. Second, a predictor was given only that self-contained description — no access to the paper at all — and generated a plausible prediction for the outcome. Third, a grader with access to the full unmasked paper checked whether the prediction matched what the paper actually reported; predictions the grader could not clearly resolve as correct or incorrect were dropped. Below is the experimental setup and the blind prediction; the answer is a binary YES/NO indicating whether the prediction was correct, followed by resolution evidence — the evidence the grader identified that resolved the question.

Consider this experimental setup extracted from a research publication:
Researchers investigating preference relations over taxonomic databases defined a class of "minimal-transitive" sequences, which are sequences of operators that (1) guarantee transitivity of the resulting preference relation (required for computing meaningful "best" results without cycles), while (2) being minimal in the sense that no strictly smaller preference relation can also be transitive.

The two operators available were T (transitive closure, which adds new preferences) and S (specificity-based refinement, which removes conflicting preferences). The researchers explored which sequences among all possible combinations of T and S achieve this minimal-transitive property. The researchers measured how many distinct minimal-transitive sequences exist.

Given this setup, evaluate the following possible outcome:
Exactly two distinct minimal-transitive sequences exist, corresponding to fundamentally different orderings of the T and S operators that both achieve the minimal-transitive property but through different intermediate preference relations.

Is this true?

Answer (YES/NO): YES